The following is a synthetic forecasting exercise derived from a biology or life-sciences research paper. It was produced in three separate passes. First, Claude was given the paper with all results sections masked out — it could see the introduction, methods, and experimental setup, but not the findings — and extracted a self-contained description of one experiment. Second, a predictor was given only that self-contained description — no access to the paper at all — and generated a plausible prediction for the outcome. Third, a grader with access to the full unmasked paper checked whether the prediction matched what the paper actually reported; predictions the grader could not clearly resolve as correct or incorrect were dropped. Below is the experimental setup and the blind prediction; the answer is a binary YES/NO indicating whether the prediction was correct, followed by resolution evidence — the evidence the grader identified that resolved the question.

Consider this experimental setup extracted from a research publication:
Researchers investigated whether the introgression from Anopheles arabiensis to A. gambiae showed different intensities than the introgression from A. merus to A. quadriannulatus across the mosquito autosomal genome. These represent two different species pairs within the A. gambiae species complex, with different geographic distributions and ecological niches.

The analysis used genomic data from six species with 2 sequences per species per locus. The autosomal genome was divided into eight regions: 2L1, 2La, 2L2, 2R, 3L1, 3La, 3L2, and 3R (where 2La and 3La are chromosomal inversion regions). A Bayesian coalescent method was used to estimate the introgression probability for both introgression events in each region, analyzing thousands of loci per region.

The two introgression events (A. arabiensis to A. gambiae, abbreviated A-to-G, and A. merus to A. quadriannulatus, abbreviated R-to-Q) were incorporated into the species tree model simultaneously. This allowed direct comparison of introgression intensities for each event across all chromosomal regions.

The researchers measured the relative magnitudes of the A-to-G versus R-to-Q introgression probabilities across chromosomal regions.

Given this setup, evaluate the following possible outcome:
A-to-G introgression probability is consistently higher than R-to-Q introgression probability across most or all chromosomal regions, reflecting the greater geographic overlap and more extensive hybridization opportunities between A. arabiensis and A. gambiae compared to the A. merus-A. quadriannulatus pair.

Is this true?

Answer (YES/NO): YES